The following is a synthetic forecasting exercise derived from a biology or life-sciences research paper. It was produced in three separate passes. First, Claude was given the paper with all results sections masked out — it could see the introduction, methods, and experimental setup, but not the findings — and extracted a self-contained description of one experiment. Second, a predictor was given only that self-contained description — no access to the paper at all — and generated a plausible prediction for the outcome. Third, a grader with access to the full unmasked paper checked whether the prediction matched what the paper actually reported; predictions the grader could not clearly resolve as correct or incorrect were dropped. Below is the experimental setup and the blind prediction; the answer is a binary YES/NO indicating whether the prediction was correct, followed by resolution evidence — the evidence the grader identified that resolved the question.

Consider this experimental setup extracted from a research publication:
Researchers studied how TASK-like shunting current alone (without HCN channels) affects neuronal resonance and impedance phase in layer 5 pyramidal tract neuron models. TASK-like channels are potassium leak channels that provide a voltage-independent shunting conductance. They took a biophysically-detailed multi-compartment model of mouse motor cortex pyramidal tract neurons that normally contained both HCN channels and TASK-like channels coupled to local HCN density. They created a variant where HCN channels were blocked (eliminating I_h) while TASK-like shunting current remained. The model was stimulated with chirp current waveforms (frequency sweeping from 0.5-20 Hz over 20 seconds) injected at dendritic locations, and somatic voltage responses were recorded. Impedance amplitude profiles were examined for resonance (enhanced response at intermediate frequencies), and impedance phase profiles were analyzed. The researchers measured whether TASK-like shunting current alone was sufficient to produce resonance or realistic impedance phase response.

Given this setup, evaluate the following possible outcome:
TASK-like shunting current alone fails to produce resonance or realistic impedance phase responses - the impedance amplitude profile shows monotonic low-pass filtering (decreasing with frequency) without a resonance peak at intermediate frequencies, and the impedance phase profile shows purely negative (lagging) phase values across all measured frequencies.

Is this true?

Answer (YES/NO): YES